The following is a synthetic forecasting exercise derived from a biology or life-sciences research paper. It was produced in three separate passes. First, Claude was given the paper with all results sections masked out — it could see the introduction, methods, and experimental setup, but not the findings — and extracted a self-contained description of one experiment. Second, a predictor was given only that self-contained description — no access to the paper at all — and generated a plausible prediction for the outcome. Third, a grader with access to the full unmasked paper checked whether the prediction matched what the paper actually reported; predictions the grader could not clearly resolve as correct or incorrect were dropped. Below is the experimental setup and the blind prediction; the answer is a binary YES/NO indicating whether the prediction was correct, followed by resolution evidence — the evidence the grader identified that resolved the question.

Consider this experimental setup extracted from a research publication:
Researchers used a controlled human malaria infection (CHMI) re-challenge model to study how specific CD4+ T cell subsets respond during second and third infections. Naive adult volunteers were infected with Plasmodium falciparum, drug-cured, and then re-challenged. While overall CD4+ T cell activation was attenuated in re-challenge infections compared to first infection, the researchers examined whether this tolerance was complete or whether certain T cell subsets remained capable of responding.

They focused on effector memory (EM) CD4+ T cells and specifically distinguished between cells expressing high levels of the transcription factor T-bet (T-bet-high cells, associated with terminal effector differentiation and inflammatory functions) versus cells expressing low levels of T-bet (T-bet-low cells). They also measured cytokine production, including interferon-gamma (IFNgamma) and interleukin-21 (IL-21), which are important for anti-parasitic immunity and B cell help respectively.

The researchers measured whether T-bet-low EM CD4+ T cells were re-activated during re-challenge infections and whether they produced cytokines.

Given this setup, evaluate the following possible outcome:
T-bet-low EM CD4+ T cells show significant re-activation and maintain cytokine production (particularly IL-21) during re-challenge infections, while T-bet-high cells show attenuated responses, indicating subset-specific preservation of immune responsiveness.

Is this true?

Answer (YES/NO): YES